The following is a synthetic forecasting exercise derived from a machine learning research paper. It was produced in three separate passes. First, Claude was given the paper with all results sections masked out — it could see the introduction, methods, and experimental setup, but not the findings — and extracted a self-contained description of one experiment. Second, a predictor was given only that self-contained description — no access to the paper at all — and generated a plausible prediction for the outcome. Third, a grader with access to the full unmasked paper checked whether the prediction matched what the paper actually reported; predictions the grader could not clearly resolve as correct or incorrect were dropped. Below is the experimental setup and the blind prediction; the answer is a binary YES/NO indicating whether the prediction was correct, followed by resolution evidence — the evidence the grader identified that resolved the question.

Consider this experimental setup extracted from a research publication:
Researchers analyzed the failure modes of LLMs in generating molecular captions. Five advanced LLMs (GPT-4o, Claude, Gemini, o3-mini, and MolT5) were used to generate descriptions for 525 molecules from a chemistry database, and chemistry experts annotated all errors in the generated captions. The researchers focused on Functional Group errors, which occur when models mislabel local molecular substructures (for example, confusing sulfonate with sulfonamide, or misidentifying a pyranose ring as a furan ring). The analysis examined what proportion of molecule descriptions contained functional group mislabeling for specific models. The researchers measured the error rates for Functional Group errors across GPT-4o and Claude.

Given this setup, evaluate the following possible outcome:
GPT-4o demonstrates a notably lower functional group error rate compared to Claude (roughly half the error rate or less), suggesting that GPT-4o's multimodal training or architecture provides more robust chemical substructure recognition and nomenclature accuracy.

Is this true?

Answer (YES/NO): NO